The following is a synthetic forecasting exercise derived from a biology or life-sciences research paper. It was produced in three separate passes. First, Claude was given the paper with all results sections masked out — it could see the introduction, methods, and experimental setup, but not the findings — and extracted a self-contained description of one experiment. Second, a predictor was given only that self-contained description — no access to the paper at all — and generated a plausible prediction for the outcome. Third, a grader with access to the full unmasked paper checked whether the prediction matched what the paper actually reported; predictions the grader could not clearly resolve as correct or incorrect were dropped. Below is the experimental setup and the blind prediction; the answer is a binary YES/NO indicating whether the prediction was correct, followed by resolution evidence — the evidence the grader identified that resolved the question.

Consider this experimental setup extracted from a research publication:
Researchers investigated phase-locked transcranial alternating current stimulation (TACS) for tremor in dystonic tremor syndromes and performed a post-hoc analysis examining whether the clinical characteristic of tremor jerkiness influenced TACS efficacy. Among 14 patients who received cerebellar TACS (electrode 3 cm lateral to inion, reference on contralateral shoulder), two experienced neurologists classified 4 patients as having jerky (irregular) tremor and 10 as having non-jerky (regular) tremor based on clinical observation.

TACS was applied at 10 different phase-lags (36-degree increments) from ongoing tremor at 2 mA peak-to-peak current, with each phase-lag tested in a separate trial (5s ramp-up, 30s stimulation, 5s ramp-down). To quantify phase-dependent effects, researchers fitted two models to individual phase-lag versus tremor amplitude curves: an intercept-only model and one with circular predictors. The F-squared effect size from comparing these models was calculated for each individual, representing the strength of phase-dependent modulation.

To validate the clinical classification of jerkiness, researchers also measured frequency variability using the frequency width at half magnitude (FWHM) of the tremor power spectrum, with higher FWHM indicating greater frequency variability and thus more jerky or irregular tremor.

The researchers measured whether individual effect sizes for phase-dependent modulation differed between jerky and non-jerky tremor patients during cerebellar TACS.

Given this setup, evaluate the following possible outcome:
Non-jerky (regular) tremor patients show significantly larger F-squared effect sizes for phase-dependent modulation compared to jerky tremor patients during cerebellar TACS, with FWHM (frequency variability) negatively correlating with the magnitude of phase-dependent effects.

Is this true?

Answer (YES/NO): NO